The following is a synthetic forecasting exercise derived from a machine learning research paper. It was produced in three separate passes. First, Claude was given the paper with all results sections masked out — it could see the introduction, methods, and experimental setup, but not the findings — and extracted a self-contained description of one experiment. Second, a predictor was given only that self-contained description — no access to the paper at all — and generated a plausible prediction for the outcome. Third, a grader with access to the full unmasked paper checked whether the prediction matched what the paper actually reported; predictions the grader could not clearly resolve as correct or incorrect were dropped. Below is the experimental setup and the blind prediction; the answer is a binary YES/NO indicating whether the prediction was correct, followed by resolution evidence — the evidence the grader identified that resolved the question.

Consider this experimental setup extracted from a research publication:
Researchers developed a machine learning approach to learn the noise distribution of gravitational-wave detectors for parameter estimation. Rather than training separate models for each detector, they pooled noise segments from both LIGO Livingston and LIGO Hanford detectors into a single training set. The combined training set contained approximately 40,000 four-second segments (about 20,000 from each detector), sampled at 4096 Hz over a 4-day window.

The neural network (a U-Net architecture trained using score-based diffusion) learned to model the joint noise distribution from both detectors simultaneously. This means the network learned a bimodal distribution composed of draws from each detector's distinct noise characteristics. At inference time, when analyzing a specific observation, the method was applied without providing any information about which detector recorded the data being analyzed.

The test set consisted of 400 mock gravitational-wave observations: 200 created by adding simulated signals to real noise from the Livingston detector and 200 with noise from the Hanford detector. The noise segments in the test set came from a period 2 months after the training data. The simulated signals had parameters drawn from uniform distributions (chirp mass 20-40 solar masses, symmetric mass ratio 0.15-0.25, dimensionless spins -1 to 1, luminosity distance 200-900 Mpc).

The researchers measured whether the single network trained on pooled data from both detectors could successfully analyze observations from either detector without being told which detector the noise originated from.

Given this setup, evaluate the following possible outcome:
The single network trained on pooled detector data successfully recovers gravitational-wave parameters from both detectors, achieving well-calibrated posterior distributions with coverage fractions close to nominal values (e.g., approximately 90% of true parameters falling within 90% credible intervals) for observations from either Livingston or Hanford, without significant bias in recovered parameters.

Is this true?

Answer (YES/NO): YES